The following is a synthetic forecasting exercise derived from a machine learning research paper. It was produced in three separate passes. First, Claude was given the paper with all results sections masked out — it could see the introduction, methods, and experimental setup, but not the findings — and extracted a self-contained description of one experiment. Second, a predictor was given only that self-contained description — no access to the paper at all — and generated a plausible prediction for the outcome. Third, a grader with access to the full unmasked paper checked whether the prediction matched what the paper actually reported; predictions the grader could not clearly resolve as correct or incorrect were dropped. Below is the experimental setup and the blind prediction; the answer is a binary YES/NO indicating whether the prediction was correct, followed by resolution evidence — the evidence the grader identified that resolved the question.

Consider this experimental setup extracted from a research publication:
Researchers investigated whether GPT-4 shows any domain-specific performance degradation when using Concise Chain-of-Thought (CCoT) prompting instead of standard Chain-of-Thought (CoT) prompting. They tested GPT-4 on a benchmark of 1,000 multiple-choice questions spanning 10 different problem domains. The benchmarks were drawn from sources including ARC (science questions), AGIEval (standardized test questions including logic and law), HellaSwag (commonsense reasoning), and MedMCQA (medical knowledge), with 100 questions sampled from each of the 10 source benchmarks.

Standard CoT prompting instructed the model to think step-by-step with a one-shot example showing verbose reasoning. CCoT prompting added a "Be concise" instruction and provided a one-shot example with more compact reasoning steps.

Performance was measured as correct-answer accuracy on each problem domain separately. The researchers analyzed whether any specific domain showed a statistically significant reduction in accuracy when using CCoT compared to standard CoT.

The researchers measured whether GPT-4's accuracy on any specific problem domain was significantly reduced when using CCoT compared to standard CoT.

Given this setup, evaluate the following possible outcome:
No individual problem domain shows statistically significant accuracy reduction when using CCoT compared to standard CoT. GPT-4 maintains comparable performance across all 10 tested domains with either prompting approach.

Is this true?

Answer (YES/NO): YES